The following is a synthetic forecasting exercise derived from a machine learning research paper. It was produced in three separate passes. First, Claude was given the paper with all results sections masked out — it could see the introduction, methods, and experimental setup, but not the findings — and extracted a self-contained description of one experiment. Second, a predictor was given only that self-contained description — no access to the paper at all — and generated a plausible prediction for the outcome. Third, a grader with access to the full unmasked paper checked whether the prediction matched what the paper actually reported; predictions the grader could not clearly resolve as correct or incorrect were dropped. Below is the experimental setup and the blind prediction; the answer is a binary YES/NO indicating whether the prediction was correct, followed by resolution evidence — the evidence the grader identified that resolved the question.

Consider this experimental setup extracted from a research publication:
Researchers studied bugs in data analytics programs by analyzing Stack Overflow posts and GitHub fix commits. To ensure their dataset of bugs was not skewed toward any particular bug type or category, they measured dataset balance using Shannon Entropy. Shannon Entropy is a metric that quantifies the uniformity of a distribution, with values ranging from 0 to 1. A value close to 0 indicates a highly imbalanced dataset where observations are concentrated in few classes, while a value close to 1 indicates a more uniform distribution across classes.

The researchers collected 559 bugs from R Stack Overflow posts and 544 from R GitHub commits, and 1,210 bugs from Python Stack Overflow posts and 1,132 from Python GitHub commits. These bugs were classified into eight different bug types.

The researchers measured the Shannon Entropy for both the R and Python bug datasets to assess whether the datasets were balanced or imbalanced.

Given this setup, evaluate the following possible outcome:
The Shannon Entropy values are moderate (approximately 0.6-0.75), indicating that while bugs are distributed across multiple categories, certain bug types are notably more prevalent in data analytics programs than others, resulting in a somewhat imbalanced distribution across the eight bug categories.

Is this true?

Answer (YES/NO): NO